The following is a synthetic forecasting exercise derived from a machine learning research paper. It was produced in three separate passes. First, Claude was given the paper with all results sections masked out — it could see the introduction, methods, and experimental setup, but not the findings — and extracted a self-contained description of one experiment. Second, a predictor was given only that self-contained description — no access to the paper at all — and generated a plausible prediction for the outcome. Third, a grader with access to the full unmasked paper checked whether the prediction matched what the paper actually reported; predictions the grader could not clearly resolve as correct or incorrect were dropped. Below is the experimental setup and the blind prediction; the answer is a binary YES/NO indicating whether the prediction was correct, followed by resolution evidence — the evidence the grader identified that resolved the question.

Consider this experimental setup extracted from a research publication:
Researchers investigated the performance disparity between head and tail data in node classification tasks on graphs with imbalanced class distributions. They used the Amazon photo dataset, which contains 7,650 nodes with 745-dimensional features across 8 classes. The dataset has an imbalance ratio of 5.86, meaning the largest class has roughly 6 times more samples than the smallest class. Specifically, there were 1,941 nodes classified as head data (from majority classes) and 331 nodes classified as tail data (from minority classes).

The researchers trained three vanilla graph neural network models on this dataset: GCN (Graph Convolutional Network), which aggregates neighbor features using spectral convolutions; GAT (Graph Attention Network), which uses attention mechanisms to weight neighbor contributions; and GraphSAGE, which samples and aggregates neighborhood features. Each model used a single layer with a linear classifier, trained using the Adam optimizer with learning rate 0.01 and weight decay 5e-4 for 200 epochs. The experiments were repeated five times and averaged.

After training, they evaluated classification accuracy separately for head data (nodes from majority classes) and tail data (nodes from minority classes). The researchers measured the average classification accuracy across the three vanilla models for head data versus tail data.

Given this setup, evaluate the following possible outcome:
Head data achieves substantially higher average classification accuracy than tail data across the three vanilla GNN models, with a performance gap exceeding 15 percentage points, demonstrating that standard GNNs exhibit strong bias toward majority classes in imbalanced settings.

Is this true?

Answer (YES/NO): YES